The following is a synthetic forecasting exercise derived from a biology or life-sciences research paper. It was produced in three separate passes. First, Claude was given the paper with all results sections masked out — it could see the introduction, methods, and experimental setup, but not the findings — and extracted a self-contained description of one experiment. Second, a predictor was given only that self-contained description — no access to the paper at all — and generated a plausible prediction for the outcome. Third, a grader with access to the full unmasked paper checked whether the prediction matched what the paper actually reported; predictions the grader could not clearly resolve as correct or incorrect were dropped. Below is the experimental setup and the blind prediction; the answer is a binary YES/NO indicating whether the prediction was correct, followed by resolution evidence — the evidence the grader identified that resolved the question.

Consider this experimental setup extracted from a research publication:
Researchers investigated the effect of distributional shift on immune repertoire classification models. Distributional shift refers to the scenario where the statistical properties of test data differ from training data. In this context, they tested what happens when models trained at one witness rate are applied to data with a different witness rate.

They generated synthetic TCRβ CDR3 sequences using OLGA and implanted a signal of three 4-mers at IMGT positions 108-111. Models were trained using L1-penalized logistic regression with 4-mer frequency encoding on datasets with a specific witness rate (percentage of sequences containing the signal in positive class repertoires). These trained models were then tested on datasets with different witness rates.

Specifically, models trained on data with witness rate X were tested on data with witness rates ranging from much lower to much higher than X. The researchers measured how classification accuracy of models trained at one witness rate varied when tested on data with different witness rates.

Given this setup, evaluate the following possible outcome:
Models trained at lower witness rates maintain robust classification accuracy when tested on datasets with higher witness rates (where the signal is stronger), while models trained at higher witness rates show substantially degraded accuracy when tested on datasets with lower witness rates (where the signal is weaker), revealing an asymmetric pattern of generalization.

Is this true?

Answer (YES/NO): YES